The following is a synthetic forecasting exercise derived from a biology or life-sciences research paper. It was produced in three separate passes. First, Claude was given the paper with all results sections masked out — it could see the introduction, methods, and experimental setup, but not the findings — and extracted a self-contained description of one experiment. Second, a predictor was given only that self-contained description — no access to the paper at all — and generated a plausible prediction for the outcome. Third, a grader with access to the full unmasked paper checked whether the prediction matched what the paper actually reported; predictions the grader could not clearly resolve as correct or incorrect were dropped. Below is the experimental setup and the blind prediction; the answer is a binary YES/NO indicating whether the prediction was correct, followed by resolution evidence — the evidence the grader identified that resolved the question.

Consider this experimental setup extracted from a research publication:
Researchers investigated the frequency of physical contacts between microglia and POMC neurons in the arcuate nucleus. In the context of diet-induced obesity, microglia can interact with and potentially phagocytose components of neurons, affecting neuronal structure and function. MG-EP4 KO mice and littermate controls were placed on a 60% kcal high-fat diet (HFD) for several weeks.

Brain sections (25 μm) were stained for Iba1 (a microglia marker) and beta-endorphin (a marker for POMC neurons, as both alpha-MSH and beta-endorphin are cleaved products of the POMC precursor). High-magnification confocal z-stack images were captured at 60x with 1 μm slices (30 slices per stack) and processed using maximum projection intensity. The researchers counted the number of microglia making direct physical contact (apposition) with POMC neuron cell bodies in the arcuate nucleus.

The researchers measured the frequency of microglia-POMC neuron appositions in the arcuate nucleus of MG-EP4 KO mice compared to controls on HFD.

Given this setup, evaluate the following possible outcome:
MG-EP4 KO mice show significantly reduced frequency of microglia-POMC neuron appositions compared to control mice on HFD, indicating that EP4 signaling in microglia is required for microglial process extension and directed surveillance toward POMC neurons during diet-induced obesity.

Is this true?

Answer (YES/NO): NO